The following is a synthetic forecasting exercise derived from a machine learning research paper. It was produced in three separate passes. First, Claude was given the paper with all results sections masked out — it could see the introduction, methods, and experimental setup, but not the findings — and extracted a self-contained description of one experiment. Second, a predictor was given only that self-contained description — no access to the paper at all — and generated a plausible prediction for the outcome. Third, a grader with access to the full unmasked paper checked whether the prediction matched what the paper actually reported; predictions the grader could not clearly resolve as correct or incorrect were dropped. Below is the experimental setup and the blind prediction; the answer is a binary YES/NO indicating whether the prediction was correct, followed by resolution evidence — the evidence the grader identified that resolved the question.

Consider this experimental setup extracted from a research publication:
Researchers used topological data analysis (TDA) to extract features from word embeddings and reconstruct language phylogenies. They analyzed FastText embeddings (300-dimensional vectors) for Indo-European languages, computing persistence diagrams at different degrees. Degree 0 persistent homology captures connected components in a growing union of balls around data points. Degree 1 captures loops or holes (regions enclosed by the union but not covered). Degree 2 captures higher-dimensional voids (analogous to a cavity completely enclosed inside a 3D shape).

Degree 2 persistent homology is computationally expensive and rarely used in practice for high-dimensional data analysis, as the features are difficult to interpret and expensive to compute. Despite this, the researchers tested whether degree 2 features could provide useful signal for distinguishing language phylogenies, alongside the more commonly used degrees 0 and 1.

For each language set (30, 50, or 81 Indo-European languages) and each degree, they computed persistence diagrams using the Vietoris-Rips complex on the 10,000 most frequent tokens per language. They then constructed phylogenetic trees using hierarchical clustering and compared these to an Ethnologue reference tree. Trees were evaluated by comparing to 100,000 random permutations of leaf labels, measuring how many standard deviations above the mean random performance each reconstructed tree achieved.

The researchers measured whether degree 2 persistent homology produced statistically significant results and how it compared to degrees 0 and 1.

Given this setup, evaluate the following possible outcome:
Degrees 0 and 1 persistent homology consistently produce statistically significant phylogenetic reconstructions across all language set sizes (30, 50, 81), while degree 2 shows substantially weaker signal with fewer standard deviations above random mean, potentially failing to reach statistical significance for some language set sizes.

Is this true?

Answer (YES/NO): NO